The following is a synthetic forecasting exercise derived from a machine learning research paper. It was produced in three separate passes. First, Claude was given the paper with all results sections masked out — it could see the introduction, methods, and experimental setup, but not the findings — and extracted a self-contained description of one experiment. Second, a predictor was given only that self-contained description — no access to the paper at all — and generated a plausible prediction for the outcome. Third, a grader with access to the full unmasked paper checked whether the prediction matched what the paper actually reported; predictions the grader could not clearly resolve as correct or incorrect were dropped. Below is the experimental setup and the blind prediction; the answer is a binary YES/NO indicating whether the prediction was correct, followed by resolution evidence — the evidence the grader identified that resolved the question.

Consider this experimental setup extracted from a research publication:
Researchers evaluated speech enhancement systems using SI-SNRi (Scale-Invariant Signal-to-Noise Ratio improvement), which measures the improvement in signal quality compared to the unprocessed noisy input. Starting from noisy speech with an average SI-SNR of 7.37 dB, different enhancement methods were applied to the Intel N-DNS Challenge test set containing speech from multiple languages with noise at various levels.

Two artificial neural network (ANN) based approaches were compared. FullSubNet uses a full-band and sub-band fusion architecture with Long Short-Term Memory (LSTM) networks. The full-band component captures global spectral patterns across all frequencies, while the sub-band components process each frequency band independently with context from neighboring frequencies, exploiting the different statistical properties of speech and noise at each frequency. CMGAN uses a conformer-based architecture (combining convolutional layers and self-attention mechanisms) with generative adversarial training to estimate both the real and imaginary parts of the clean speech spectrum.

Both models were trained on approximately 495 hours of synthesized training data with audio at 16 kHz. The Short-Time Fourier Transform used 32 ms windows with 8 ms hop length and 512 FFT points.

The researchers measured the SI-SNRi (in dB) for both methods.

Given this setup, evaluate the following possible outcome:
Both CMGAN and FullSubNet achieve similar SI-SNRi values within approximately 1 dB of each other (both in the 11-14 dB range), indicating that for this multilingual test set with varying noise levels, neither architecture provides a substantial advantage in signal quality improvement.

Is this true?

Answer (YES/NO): NO